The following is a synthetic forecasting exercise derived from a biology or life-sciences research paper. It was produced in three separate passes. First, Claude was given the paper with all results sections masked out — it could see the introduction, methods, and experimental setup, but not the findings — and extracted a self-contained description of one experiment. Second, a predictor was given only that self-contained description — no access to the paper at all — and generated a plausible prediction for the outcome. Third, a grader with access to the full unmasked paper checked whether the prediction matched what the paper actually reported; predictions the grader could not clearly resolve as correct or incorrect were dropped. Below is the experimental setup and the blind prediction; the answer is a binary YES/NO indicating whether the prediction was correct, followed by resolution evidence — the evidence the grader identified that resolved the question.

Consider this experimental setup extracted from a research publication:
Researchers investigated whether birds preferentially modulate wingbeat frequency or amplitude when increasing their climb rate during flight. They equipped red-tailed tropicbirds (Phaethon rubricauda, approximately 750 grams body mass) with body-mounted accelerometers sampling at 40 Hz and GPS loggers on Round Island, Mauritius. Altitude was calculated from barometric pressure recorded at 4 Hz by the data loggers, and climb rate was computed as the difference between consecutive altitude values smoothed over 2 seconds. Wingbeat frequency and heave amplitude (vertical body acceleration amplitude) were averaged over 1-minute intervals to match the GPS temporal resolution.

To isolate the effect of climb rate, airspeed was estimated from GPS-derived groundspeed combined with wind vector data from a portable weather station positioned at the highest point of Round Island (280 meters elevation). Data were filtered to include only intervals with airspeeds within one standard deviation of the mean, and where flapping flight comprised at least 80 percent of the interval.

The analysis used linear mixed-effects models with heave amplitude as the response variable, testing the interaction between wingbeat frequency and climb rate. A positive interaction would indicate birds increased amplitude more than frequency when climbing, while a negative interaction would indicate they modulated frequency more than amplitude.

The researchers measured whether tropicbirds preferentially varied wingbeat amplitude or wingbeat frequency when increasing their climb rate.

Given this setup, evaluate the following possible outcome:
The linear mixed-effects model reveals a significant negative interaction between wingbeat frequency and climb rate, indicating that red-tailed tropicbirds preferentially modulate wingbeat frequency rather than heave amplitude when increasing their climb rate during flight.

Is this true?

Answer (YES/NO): NO